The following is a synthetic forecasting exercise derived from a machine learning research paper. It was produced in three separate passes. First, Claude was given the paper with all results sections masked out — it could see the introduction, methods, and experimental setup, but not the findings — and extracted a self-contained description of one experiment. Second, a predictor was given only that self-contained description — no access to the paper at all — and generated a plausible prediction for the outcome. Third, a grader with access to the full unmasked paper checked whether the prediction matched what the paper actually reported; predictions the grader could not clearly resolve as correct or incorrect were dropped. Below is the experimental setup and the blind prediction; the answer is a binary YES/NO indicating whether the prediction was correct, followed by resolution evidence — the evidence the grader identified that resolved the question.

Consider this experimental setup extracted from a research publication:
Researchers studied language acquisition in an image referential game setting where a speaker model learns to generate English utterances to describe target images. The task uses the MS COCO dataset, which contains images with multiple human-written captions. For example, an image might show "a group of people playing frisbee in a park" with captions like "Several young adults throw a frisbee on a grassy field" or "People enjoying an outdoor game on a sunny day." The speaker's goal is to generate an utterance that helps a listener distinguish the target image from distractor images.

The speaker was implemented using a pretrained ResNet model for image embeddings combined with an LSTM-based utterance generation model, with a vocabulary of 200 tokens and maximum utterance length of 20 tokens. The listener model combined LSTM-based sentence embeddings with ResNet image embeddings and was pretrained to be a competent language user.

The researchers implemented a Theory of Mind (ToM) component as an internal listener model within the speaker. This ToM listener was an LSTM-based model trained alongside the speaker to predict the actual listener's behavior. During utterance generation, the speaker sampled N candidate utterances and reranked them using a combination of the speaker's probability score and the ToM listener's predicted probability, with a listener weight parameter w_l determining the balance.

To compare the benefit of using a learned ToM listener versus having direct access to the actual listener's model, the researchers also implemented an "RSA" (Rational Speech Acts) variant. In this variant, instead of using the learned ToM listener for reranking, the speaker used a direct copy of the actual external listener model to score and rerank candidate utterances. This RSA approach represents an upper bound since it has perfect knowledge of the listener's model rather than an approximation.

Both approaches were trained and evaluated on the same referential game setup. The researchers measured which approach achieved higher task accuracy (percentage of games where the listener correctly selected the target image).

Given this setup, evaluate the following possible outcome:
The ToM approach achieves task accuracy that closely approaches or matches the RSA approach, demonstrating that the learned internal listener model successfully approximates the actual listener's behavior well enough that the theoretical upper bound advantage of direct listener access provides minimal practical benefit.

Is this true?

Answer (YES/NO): YES